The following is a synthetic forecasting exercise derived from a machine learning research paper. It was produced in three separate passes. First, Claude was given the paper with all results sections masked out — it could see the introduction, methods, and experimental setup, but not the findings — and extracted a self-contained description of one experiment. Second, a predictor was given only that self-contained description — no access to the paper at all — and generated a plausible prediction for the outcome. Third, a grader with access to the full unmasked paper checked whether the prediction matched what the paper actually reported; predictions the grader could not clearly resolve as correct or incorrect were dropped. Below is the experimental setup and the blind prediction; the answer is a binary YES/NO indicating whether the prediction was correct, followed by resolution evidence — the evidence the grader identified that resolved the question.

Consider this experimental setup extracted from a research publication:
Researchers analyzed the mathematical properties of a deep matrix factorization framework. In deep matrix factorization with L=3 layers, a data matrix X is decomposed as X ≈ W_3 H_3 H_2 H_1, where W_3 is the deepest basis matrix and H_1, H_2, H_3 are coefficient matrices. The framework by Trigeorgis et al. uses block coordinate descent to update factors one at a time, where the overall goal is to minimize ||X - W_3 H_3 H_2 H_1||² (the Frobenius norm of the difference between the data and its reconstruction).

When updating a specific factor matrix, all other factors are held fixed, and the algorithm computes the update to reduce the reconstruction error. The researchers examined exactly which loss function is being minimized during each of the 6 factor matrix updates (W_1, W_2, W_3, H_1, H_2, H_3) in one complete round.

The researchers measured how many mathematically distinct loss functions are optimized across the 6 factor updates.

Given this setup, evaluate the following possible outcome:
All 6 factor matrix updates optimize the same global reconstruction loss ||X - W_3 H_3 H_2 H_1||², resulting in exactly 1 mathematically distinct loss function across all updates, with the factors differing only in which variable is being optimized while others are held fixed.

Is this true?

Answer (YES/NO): NO